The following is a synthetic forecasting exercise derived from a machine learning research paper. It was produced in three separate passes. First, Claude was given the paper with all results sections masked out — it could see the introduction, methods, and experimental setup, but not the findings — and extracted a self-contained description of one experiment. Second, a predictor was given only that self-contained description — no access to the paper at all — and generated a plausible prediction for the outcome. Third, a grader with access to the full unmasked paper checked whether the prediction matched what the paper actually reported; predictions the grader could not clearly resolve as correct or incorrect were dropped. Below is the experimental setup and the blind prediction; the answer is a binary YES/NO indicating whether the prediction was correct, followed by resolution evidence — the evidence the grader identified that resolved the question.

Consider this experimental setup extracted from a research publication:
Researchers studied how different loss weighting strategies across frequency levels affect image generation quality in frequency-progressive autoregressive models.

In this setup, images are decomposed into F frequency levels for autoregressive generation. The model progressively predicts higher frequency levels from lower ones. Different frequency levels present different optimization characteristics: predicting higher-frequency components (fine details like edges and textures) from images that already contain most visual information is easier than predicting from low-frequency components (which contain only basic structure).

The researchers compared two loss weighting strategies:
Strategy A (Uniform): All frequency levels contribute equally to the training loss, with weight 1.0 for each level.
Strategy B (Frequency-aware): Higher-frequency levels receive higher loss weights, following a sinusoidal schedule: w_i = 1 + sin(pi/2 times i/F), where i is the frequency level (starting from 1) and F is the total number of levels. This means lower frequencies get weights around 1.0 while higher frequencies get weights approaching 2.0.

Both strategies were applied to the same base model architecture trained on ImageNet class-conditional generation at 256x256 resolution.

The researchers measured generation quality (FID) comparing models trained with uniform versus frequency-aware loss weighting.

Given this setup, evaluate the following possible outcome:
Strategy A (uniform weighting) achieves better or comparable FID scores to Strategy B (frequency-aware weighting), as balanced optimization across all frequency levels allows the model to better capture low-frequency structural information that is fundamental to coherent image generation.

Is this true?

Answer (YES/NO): NO